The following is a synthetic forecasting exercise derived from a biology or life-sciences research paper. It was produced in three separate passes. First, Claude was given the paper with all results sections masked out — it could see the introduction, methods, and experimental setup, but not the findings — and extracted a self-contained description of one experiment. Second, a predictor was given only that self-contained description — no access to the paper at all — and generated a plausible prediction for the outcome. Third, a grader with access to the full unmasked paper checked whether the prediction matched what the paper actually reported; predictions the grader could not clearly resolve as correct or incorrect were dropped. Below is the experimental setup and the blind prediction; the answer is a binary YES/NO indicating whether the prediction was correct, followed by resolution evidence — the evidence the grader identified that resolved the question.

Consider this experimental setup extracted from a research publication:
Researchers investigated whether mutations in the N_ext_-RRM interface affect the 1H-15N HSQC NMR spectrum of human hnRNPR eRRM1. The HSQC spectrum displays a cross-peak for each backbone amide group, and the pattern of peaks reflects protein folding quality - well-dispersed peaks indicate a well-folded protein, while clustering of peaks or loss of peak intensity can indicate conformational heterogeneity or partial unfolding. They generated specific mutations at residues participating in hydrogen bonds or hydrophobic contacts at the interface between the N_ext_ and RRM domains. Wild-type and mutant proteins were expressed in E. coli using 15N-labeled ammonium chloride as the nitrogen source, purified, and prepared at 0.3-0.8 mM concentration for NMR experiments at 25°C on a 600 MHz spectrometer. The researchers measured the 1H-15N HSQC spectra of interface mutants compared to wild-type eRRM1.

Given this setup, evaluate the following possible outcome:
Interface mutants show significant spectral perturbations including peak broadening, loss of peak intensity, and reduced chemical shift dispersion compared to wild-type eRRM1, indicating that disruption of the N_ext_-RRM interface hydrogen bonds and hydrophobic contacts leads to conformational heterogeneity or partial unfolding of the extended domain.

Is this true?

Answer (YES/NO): NO